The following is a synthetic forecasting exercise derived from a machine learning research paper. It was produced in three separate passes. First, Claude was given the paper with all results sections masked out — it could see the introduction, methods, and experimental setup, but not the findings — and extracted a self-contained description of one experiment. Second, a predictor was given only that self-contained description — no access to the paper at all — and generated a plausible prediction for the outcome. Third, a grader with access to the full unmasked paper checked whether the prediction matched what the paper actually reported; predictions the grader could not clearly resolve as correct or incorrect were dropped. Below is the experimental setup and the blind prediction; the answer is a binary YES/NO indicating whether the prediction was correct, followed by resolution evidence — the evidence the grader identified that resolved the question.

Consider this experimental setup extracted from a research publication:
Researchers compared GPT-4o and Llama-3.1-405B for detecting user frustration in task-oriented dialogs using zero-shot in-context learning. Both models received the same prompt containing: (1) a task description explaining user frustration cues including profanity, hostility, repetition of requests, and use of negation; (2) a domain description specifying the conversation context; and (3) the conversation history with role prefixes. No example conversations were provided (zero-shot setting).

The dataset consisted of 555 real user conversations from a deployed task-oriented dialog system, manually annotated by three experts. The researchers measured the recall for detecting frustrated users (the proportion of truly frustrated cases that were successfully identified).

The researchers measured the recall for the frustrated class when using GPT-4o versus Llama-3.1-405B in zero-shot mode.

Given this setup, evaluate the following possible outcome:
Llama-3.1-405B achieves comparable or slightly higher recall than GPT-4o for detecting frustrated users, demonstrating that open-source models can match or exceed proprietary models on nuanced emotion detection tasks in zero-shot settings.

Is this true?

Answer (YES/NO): YES